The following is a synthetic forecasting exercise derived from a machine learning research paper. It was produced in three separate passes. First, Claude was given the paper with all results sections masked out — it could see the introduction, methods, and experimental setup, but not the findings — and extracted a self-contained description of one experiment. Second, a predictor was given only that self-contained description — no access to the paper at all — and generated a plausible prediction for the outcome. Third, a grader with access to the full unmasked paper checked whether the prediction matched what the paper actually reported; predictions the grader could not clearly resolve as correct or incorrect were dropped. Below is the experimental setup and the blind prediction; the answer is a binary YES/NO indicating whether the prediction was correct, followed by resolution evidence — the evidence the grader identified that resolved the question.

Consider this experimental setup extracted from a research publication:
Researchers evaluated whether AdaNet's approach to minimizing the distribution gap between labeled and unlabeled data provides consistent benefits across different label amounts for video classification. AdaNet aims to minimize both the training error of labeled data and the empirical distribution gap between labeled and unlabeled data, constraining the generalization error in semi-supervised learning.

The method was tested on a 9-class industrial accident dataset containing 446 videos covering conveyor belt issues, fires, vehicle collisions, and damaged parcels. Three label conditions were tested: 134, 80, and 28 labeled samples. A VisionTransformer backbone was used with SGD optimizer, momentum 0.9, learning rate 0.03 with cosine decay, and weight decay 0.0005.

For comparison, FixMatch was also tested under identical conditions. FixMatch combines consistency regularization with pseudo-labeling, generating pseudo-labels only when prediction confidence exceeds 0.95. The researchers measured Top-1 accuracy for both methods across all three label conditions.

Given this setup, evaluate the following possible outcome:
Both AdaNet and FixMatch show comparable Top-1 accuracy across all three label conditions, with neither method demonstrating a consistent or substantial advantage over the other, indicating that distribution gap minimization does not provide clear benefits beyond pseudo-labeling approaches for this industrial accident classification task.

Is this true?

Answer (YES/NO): NO